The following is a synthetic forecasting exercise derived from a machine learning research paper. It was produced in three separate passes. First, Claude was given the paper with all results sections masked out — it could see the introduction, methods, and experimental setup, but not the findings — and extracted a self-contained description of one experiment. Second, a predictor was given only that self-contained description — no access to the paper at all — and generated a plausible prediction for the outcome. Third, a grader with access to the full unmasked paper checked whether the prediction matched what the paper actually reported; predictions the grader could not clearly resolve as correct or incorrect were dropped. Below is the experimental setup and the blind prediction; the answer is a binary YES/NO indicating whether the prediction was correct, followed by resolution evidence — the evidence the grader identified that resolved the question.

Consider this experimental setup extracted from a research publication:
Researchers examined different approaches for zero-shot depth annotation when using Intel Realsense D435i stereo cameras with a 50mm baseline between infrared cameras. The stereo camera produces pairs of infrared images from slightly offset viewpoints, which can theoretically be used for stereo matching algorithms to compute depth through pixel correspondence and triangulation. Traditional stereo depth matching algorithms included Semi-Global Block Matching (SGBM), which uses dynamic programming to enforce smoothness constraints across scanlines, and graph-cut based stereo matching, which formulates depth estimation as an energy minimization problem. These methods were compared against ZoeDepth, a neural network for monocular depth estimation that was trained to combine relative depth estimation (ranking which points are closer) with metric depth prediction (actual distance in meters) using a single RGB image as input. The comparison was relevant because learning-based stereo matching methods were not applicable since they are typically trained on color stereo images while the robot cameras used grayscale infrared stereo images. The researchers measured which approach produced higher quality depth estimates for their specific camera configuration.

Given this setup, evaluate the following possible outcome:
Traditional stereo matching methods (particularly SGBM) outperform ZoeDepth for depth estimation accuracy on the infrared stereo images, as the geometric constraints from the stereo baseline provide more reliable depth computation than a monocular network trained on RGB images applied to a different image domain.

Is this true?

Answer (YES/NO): NO